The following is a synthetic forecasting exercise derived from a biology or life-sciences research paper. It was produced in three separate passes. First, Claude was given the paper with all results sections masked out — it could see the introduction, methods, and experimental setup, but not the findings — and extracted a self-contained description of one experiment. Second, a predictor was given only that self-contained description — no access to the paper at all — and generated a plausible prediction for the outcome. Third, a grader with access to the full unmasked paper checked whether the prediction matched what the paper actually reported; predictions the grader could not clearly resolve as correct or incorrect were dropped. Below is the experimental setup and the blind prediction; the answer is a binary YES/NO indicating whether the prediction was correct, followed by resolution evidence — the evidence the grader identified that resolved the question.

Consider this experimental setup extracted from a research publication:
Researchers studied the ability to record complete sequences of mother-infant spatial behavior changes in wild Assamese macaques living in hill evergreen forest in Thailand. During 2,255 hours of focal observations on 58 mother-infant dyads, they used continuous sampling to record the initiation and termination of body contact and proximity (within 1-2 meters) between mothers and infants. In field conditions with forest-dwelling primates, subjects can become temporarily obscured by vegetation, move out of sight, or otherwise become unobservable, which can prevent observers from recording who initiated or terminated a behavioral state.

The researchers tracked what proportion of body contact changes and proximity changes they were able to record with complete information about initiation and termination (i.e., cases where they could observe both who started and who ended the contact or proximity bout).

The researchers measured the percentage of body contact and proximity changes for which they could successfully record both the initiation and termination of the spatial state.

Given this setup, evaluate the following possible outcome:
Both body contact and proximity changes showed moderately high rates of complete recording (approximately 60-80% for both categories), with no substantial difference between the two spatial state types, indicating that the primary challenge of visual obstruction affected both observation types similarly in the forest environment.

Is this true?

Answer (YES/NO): NO